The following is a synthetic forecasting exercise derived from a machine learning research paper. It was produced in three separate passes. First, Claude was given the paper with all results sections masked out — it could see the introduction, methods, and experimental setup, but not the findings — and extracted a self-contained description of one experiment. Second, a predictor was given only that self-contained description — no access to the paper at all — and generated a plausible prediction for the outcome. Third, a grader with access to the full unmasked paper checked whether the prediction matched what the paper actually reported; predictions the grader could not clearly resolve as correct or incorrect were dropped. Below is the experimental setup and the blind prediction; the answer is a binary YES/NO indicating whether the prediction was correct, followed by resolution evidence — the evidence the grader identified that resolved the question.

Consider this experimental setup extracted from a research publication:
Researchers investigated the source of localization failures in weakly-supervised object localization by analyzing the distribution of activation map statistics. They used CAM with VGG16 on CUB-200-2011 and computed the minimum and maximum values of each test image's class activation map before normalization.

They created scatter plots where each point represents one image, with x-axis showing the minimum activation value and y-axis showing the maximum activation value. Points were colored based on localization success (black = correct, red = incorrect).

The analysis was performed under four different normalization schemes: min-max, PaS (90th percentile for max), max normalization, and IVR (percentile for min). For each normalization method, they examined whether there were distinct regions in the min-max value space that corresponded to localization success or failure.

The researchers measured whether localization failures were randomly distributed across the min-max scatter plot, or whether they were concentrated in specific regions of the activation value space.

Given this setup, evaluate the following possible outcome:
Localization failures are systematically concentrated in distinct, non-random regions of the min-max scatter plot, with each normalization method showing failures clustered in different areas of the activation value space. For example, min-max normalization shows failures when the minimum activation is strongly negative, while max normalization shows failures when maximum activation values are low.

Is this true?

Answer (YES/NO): NO